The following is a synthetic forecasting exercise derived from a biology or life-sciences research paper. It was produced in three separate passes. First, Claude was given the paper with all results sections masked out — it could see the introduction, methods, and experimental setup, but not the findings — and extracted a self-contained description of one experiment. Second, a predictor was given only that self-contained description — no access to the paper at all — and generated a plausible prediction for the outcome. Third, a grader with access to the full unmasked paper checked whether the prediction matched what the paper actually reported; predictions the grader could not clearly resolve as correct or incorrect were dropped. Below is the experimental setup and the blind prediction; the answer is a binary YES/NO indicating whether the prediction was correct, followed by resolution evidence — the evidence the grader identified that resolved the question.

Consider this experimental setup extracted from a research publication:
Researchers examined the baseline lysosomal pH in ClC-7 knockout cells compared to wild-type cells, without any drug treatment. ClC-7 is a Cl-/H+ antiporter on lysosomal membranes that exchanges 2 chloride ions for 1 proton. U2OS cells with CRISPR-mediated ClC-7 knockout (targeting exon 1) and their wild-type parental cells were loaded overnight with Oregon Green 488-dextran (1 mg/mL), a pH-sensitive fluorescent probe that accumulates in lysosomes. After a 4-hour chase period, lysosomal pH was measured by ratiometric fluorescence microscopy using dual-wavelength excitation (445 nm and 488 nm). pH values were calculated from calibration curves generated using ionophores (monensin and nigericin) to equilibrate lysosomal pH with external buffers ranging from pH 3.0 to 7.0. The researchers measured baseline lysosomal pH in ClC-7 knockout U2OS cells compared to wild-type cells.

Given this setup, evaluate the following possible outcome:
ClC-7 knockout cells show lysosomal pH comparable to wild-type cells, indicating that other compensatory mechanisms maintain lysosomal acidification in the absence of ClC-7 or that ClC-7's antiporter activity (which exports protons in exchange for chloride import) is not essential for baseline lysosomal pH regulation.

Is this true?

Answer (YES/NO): YES